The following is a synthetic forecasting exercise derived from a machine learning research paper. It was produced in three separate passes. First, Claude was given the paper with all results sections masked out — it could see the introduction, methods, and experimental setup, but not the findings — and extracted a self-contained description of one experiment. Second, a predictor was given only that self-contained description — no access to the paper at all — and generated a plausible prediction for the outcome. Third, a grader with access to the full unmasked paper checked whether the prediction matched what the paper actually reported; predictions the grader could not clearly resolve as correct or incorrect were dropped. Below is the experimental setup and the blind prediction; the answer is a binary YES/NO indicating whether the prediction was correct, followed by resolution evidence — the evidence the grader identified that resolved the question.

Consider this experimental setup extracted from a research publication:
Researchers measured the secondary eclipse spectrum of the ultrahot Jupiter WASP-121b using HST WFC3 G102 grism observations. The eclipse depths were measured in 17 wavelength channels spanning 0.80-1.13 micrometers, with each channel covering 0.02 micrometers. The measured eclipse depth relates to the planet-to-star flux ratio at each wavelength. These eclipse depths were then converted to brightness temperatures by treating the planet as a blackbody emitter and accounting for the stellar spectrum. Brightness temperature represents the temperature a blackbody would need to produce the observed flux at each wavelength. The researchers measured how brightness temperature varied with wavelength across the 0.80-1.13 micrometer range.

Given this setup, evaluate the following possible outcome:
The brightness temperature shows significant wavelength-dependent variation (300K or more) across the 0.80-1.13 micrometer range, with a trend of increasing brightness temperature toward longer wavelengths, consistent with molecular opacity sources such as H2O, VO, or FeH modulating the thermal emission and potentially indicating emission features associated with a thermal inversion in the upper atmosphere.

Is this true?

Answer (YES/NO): NO